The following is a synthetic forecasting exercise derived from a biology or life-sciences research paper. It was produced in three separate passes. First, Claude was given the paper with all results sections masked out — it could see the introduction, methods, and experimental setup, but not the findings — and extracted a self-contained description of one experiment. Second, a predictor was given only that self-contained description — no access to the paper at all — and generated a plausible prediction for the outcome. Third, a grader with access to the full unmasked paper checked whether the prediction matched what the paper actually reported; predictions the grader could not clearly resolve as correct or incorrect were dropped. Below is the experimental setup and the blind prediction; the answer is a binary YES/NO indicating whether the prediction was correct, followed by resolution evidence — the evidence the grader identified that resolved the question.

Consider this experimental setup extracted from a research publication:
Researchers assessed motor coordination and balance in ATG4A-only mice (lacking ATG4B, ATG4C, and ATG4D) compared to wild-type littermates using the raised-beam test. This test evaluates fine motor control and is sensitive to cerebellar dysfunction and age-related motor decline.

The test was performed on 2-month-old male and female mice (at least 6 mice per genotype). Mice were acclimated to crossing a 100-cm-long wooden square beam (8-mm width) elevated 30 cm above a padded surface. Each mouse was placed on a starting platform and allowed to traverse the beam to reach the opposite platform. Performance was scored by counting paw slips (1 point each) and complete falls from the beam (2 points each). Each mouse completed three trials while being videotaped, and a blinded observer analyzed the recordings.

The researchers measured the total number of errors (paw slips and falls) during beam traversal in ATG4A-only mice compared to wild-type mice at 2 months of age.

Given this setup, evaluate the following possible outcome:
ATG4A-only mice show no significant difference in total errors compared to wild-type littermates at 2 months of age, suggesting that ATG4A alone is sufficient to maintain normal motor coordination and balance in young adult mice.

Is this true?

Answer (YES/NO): NO